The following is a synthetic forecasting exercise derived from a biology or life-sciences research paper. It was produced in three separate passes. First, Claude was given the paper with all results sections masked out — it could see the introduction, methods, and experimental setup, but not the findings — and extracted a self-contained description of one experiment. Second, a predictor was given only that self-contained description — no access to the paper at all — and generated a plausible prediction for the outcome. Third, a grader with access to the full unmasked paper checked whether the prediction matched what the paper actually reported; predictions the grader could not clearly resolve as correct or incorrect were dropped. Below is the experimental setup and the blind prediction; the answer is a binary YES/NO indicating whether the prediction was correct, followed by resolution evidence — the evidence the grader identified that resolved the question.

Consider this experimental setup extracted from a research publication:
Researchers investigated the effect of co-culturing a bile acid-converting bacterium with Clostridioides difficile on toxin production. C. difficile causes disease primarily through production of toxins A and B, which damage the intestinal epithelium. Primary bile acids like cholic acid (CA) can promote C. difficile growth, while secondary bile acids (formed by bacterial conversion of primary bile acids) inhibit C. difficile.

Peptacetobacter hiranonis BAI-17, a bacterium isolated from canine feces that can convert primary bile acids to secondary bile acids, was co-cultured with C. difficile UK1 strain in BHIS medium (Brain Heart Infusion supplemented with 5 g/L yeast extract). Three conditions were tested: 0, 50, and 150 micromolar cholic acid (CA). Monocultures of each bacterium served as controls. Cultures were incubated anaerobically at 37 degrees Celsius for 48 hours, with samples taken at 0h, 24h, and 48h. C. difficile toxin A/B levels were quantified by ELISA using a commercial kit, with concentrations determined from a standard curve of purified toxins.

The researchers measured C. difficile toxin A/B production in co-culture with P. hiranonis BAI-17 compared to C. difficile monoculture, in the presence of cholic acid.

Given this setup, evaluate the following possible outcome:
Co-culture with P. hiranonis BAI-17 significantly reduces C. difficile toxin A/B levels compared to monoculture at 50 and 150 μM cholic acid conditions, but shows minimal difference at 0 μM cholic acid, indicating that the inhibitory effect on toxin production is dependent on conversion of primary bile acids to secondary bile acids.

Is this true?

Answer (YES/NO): YES